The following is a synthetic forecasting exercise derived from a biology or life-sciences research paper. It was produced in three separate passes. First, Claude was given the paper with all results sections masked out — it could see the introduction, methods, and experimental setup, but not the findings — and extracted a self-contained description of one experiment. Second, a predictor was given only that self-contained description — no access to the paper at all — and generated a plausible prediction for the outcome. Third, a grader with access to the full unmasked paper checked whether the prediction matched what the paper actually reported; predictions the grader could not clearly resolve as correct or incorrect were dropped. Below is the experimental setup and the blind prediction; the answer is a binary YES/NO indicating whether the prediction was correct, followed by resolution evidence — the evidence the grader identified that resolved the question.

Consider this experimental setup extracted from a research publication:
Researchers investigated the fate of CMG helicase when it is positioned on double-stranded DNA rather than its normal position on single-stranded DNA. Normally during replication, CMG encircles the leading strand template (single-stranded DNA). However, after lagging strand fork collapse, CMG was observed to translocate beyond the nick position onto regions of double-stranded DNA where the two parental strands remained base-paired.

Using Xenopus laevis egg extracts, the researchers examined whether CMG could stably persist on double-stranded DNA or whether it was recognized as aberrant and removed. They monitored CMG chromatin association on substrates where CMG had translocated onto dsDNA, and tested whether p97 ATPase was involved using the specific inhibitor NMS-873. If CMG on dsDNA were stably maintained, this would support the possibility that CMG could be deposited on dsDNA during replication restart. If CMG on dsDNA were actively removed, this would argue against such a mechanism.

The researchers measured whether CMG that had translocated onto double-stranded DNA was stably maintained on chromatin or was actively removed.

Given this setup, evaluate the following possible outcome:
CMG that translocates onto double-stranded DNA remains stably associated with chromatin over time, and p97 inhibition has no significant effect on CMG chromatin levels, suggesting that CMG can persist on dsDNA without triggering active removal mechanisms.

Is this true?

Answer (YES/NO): NO